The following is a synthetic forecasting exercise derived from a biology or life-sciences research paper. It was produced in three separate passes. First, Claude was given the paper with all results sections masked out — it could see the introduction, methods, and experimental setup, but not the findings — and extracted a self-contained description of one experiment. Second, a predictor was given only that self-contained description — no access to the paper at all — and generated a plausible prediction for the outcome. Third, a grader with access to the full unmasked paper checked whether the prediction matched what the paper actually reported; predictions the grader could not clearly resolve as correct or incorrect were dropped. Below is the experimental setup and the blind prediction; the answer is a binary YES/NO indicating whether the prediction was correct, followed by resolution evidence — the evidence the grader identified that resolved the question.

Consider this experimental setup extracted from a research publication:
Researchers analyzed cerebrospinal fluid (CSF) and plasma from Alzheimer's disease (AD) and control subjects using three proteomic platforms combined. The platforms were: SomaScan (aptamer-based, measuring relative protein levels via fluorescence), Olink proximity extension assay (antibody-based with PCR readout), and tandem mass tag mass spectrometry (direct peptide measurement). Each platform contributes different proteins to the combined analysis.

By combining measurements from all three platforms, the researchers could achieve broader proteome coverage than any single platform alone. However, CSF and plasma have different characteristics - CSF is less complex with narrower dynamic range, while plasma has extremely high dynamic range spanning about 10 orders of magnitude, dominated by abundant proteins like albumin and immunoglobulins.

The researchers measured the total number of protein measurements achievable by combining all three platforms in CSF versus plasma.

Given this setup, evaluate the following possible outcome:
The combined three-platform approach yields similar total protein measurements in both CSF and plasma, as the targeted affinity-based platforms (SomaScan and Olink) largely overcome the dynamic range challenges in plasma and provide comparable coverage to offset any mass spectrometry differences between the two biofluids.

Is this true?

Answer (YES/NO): NO